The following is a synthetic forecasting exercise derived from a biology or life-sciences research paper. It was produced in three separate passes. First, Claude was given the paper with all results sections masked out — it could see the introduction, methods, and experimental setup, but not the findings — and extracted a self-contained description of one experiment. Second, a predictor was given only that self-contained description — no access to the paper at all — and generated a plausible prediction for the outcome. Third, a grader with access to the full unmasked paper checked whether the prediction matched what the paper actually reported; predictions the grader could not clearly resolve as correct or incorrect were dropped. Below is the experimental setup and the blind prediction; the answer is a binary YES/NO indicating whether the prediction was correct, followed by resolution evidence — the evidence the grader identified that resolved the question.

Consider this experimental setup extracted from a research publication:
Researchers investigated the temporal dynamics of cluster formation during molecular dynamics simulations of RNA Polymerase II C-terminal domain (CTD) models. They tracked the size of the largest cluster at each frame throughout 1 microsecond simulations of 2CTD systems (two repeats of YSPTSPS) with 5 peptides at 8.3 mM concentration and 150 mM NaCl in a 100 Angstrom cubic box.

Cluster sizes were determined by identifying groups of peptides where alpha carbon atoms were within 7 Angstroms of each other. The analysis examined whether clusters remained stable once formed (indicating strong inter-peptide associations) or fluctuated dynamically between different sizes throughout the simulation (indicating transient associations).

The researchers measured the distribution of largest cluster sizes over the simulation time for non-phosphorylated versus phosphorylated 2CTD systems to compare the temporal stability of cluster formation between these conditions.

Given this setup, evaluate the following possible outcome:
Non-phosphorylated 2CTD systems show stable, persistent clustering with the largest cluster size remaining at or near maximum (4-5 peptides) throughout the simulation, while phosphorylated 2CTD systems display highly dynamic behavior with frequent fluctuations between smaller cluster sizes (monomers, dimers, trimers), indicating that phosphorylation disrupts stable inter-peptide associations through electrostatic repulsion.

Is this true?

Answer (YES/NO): NO